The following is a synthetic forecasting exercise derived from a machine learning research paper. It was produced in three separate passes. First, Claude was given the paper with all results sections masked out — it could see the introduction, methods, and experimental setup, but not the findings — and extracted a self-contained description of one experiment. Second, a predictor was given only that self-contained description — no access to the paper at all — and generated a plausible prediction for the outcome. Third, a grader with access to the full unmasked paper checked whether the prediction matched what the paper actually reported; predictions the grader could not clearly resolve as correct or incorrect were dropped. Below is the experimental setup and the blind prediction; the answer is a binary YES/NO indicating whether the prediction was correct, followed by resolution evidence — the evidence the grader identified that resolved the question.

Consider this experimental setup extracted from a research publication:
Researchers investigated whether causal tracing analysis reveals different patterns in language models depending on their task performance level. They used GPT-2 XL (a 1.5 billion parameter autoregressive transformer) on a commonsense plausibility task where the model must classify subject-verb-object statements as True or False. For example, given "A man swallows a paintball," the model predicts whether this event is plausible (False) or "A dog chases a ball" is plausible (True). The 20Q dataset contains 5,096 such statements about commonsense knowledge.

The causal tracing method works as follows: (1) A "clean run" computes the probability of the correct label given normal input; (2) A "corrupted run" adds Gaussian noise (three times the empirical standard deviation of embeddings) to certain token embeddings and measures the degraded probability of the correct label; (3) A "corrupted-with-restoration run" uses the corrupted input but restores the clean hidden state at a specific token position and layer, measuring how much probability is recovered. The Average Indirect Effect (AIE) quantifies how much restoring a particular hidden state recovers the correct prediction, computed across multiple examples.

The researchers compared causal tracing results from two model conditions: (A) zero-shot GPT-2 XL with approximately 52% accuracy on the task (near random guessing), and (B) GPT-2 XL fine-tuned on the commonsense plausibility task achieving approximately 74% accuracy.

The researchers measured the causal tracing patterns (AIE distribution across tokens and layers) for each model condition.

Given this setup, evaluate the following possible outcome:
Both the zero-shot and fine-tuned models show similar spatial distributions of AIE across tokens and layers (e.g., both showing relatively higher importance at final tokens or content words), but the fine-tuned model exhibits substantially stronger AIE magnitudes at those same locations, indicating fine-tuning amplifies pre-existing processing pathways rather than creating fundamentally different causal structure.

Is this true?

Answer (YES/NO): NO